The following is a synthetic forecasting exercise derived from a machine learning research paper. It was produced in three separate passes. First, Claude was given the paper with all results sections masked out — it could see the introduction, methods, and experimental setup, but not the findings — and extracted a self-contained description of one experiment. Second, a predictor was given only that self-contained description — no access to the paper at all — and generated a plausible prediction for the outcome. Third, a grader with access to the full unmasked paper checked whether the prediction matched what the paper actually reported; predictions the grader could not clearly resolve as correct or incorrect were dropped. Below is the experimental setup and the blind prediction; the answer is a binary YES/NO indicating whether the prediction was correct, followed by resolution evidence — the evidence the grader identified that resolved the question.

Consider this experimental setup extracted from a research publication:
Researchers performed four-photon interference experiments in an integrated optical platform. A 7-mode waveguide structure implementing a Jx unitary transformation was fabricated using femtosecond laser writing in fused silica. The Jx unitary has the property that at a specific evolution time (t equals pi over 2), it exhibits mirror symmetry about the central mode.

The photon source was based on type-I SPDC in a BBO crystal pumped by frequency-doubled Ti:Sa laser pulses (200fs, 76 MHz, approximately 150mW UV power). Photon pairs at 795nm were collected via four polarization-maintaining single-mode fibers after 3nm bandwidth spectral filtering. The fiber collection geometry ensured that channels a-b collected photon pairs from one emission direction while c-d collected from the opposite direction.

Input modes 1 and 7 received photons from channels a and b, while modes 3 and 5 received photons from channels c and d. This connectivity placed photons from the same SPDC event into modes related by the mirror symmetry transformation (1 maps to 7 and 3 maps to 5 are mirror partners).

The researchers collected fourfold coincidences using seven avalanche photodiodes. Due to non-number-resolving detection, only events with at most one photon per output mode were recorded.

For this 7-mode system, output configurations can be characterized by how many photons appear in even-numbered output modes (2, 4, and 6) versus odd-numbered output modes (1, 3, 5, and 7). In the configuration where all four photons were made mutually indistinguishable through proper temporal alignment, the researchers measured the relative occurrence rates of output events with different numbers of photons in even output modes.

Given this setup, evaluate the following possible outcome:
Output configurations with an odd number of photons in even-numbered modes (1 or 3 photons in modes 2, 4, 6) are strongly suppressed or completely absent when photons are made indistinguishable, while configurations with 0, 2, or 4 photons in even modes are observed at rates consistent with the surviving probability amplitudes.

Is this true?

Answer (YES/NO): YES